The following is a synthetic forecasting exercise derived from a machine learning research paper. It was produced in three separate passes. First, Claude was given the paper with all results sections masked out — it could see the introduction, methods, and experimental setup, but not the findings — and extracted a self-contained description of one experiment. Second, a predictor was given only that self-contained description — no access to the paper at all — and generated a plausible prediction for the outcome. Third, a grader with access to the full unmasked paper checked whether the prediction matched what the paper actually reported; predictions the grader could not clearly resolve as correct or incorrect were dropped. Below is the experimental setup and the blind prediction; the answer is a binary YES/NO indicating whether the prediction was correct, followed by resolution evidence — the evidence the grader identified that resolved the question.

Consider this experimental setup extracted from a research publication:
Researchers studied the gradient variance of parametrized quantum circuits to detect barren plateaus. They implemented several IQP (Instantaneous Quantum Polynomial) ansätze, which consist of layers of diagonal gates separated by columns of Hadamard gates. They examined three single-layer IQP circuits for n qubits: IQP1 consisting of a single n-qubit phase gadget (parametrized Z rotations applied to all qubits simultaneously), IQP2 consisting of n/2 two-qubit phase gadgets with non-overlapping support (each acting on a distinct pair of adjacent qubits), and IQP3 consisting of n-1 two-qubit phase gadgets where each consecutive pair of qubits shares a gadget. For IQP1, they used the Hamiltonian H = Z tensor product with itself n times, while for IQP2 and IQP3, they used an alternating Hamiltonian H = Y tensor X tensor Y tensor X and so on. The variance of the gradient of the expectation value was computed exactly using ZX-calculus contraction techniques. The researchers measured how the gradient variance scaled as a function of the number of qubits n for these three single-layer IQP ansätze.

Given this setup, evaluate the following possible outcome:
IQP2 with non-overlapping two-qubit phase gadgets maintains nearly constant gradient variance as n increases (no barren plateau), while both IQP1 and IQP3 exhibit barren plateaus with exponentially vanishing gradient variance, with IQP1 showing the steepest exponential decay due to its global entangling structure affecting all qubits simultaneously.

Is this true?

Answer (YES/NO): NO